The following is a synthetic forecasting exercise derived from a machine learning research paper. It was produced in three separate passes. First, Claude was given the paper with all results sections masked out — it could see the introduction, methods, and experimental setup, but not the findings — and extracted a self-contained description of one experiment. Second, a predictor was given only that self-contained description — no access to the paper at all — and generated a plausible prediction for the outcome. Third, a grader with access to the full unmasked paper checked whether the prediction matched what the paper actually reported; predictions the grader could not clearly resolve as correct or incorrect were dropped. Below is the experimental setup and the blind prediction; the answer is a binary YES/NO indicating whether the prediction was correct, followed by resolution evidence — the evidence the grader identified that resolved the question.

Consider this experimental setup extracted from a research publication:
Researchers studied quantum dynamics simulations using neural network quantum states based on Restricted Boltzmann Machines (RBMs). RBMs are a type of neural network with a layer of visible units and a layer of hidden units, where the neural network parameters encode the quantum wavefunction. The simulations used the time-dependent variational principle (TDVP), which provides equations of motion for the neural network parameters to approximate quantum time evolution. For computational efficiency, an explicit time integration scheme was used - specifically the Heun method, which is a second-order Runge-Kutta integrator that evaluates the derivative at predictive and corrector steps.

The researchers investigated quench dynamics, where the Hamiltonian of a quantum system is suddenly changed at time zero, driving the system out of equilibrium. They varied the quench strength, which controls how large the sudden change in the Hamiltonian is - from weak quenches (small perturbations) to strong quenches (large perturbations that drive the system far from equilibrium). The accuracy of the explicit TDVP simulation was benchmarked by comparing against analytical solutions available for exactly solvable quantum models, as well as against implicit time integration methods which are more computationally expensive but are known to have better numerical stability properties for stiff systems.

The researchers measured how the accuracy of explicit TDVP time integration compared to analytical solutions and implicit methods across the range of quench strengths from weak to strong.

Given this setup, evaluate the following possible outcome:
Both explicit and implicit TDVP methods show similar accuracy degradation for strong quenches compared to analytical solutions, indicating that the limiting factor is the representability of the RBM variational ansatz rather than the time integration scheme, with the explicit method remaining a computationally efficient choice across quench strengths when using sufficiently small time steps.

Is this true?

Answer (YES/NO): NO